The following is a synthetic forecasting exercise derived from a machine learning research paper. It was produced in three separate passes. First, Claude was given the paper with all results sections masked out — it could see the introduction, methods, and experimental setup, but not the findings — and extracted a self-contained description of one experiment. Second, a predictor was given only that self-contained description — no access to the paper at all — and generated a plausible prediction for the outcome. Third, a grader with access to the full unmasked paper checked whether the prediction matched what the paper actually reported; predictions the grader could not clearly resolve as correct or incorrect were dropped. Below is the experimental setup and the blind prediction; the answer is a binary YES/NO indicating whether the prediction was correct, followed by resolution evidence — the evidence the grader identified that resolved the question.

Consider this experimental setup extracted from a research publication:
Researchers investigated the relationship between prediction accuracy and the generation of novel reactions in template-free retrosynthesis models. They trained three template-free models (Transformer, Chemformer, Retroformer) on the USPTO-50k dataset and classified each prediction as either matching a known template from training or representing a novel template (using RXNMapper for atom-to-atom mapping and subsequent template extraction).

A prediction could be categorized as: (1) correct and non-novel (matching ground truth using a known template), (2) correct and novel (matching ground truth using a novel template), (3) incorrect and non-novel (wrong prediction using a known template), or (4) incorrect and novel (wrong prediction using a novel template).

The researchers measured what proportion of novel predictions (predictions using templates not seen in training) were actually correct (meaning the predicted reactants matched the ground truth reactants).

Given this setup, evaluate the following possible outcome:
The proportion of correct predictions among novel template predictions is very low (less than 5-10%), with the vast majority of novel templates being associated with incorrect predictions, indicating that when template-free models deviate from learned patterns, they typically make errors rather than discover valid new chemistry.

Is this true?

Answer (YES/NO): YES